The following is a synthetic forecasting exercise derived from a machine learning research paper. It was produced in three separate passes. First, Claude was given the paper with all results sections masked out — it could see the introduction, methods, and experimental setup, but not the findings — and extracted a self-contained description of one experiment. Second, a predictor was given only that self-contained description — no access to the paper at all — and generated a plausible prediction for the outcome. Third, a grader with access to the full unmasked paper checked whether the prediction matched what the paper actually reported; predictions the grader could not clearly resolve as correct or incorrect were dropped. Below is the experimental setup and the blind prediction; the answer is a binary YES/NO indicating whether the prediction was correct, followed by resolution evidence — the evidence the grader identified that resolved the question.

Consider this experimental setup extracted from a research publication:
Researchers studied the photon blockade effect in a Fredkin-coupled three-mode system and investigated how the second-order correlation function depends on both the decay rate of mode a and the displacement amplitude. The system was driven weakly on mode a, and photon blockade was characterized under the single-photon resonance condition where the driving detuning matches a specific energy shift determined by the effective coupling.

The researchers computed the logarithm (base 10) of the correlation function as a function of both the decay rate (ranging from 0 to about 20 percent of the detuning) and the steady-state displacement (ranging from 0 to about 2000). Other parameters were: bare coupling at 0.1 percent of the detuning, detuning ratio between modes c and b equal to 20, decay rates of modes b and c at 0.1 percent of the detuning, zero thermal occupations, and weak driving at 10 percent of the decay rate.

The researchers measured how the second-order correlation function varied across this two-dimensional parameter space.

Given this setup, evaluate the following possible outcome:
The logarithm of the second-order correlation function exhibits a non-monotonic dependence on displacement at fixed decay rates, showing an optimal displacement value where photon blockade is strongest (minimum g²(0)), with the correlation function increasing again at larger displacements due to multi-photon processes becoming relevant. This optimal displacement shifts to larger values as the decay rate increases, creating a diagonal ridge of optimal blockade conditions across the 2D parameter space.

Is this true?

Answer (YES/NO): NO